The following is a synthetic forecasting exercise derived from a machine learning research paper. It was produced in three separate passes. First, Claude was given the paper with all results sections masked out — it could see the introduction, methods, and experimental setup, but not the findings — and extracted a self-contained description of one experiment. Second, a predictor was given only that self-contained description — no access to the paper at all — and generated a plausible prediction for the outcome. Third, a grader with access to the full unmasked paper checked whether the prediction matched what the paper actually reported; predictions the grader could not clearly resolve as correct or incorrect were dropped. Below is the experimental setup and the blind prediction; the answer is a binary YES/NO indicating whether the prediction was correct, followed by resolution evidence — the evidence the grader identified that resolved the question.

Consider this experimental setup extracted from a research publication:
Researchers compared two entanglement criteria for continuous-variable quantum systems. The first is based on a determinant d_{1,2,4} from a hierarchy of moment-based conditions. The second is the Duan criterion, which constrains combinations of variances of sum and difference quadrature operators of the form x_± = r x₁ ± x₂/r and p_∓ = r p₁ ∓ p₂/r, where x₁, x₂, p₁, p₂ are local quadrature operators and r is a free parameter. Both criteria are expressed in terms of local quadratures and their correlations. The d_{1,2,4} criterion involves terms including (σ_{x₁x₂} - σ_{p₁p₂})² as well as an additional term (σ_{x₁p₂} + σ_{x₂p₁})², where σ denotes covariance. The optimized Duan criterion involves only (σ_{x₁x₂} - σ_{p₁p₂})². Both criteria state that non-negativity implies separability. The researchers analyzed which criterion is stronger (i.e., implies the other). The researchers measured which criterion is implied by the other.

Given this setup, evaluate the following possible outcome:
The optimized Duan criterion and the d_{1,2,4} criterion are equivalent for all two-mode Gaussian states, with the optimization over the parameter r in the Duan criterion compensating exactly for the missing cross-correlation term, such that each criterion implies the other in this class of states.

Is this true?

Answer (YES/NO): YES